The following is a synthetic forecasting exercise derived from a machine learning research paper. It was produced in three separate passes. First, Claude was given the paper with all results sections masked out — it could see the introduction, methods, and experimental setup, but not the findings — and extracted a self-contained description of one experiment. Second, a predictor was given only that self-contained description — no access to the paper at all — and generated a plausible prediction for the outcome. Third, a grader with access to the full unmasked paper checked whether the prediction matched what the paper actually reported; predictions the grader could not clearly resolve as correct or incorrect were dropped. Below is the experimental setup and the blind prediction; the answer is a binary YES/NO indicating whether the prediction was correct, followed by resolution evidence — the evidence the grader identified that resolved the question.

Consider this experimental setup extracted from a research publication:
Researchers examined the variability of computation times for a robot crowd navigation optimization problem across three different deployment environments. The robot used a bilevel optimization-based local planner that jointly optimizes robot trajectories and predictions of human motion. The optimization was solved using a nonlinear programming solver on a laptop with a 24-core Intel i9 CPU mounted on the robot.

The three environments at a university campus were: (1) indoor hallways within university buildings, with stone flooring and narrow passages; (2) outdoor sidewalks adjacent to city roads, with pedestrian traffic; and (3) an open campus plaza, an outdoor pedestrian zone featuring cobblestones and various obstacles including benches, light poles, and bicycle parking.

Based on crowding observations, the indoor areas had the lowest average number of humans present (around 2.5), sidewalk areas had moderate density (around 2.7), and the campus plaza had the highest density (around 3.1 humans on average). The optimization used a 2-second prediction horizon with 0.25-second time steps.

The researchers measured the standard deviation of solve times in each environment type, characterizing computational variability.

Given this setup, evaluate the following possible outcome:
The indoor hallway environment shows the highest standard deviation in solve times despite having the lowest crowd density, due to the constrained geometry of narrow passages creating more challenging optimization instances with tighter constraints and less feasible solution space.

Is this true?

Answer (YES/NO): NO